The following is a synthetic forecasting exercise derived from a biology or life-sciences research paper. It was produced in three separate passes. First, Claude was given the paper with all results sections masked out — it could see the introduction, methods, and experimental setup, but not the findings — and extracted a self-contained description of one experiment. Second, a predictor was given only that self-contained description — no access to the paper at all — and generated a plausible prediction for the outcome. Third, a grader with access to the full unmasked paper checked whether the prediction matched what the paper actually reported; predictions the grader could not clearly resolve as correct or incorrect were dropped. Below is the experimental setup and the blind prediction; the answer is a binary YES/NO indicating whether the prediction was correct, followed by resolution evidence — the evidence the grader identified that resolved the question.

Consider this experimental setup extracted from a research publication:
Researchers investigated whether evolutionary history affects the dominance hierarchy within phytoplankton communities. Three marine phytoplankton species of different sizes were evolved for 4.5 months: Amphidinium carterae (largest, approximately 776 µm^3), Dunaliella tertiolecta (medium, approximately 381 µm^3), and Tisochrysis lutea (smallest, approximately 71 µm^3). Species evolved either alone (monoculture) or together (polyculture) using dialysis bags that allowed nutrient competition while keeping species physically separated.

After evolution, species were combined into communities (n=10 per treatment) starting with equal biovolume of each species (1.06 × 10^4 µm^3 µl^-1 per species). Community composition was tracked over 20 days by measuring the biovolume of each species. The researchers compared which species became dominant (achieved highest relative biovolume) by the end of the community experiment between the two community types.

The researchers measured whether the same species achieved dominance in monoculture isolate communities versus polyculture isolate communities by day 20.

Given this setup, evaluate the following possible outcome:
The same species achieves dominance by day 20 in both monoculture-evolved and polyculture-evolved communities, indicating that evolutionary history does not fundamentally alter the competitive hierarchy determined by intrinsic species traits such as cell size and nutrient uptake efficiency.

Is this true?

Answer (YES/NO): YES